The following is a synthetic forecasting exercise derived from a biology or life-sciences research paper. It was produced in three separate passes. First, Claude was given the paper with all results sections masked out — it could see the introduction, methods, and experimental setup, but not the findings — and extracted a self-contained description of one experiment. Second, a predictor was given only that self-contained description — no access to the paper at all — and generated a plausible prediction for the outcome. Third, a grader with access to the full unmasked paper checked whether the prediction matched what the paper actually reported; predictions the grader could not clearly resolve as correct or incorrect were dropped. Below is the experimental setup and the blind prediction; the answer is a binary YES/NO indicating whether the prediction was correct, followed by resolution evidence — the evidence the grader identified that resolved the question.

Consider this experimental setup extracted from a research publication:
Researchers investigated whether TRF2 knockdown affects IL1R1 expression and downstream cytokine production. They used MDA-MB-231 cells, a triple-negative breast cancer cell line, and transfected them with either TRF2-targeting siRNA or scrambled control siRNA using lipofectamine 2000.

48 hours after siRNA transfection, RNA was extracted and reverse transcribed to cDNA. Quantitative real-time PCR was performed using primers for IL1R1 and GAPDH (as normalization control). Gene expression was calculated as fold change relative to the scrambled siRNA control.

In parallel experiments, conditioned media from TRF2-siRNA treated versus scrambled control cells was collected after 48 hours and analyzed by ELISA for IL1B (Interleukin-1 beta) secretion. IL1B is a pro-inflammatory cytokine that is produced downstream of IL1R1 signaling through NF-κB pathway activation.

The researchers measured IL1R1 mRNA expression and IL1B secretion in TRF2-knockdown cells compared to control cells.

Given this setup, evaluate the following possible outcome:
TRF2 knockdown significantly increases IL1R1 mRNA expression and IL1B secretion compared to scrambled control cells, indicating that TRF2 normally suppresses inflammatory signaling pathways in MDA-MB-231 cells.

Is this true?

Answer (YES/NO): NO